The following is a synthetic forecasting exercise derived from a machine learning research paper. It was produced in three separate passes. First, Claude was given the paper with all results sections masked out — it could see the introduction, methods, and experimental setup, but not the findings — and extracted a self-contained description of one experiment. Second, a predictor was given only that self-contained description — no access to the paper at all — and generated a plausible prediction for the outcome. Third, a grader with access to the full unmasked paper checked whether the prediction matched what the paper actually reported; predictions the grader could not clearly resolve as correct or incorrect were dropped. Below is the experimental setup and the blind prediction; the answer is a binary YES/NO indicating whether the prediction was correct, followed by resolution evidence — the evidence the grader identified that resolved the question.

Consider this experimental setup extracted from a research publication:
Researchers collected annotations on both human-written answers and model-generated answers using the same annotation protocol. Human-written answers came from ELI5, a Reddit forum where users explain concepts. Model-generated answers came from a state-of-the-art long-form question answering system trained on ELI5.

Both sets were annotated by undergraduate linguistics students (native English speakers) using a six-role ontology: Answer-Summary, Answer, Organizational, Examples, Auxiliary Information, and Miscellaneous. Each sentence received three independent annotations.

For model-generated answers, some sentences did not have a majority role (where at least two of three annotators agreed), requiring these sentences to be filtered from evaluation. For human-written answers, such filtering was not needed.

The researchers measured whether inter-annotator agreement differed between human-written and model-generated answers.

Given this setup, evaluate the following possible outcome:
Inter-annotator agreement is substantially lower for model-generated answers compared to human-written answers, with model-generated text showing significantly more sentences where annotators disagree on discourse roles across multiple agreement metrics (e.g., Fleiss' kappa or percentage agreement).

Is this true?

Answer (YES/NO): YES